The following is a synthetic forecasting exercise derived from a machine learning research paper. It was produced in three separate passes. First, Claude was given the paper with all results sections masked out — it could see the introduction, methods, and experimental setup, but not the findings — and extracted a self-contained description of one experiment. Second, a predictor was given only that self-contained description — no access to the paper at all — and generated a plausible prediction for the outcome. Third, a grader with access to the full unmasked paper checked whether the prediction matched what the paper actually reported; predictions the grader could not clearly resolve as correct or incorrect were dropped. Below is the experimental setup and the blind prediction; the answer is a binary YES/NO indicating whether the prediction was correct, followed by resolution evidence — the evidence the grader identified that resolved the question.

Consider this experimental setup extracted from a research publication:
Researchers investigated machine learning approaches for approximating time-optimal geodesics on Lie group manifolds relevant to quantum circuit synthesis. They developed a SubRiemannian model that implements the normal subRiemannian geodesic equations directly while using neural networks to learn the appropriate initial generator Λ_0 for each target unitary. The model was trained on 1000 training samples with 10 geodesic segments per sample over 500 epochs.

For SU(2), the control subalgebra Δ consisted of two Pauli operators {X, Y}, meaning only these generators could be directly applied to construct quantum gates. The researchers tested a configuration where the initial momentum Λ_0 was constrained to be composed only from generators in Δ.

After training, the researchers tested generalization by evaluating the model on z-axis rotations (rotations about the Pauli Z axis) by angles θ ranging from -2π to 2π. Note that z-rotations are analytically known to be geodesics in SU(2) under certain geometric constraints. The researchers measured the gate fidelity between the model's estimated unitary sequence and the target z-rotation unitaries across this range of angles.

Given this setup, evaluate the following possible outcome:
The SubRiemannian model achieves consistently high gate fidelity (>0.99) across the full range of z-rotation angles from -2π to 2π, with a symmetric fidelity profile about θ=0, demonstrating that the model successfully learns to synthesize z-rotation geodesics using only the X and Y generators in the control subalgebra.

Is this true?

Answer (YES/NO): NO